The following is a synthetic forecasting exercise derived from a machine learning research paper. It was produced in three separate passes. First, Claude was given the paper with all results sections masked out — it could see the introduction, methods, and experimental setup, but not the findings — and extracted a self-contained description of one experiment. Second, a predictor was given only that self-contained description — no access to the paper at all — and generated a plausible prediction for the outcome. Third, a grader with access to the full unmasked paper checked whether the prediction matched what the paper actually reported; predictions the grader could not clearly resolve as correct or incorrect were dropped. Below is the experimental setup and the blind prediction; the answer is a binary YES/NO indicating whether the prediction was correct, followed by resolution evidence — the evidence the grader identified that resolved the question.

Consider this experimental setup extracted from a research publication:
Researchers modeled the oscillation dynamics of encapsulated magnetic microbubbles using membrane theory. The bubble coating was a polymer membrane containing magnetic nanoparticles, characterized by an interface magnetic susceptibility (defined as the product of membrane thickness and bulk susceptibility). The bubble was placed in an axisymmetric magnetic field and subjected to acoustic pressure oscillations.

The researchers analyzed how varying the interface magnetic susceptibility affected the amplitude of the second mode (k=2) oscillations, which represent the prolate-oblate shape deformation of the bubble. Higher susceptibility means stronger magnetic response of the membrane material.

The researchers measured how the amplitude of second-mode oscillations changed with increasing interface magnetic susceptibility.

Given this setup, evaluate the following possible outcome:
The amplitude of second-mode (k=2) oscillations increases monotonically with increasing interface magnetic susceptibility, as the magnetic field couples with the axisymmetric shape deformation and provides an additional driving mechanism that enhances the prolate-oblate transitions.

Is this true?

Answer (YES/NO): YES